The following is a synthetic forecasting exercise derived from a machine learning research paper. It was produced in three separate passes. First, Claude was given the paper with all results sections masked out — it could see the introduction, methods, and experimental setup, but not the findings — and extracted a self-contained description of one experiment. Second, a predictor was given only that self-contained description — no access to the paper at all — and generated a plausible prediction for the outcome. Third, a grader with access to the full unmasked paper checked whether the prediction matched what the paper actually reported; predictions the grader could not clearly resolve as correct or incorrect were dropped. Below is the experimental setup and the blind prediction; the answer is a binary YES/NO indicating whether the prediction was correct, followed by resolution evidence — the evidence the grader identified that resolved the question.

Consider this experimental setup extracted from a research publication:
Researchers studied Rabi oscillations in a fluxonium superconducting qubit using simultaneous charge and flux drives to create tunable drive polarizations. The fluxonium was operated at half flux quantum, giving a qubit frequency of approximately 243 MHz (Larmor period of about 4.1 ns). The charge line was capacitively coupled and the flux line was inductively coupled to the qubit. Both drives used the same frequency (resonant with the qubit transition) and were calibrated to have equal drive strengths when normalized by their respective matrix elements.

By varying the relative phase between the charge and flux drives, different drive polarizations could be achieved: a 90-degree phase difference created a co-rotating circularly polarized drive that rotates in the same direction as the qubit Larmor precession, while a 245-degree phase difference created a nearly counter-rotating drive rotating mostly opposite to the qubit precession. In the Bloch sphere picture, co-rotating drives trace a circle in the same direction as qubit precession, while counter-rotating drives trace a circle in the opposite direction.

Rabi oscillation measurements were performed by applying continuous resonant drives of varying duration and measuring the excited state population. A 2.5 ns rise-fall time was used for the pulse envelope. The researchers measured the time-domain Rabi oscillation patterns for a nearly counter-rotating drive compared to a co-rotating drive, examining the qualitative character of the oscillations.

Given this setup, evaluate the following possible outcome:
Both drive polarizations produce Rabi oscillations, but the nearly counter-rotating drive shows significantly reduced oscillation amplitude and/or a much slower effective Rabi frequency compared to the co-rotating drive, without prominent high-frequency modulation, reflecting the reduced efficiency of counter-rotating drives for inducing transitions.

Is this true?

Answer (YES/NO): NO